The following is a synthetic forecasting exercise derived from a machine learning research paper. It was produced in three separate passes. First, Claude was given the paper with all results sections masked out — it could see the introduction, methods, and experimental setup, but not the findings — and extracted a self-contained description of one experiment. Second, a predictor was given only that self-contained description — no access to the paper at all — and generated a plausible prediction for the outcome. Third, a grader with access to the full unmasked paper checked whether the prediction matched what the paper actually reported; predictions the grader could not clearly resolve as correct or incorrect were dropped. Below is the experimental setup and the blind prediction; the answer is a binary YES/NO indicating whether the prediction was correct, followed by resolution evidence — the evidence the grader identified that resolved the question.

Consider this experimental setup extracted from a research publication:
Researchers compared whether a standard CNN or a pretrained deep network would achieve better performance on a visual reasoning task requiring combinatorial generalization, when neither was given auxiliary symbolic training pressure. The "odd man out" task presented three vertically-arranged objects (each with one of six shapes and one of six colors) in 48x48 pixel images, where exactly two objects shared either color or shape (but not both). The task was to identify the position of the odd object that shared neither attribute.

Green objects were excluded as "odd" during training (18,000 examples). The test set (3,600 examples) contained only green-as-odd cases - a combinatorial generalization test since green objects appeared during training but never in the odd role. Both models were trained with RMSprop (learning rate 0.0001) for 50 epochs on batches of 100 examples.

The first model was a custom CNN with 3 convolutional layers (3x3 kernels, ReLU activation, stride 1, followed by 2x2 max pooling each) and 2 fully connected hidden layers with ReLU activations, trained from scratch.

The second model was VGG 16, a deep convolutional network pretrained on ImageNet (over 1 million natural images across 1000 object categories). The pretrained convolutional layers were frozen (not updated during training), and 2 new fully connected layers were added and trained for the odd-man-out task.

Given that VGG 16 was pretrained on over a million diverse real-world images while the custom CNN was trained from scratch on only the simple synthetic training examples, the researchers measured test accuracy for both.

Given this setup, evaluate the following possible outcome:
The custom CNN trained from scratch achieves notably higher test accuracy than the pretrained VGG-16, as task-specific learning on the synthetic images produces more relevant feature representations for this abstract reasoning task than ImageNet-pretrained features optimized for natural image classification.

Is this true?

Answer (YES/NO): NO